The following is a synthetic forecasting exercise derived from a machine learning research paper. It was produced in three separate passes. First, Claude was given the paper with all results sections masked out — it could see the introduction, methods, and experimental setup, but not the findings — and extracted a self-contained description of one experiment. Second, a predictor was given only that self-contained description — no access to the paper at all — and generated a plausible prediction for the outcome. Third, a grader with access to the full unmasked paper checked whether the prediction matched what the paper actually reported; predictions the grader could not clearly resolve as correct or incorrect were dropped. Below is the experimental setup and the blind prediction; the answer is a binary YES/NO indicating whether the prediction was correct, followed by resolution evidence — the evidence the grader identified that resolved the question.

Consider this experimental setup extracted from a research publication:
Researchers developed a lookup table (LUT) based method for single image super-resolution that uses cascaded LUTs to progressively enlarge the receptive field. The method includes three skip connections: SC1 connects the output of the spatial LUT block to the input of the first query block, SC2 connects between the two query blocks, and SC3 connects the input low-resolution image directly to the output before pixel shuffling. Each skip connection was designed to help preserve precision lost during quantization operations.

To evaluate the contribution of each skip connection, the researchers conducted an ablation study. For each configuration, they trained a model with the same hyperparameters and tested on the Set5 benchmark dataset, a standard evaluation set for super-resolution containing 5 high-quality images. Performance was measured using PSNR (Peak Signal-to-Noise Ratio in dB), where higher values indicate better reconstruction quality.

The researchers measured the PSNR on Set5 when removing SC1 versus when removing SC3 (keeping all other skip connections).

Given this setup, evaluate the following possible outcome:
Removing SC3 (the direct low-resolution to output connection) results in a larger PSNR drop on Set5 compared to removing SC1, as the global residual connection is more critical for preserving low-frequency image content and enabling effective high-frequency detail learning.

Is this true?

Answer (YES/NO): YES